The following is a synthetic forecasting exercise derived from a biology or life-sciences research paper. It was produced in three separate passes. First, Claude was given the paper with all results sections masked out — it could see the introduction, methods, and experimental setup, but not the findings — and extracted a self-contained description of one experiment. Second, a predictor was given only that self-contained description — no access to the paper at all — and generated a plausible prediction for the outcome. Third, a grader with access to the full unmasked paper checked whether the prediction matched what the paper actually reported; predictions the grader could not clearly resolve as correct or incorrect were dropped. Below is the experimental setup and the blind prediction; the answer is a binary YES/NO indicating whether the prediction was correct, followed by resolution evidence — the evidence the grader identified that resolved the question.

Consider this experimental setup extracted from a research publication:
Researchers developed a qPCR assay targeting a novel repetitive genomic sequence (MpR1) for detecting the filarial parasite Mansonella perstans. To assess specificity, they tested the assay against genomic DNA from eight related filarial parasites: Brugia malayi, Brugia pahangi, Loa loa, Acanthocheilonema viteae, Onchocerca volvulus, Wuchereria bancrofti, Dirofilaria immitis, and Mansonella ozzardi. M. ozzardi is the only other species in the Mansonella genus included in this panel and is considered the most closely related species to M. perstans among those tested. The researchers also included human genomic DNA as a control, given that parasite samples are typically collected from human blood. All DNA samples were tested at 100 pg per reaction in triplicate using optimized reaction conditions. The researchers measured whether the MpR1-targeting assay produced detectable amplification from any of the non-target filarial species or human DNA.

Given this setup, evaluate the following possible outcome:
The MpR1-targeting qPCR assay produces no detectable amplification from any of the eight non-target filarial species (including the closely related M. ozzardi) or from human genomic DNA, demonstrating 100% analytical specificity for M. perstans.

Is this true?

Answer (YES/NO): YES